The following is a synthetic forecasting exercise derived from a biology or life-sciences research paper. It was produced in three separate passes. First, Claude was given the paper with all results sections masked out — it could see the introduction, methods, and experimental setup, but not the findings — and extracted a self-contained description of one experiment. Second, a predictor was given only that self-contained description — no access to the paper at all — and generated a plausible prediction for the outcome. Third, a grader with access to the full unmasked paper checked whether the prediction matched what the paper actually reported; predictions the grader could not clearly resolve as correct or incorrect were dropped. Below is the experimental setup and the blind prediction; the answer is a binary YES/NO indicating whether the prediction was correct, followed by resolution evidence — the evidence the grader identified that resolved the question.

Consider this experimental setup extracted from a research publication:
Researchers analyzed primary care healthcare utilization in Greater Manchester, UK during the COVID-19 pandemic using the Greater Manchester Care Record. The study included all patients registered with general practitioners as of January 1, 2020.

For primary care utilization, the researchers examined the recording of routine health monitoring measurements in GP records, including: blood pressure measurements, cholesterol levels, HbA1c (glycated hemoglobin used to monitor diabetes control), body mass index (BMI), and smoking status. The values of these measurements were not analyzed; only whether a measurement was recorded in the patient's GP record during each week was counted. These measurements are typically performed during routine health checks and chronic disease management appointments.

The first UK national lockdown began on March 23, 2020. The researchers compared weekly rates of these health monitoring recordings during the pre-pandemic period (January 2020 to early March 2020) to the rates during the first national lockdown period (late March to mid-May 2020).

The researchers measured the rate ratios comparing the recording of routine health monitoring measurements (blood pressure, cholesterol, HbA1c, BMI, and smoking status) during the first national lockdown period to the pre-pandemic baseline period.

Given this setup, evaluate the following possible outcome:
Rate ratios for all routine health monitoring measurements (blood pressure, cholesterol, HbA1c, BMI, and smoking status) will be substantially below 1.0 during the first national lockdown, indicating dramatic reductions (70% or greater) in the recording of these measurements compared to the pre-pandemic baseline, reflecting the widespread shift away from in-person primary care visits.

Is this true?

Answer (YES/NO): NO